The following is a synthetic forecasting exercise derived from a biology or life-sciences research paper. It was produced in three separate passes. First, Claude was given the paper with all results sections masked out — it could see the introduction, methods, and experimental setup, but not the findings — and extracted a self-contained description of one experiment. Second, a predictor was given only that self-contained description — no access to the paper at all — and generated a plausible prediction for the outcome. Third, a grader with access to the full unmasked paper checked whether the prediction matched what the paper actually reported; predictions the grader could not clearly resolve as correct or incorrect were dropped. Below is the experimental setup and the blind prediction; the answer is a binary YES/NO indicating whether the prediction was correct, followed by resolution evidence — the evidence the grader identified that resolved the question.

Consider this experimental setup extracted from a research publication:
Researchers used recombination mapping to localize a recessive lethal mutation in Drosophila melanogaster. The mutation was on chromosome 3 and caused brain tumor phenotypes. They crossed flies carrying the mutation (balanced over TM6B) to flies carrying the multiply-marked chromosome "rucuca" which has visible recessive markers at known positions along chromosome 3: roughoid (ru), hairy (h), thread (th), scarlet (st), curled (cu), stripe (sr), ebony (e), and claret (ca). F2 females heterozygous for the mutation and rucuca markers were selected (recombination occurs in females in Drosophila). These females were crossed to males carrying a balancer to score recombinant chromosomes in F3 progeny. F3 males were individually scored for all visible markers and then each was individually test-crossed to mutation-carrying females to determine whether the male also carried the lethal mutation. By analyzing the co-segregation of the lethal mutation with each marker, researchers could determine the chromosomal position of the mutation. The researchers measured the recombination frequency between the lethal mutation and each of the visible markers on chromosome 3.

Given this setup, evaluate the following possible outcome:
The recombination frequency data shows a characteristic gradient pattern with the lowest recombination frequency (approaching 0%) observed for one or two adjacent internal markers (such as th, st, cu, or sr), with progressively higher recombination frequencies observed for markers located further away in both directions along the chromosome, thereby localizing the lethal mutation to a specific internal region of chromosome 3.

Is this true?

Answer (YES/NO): YES